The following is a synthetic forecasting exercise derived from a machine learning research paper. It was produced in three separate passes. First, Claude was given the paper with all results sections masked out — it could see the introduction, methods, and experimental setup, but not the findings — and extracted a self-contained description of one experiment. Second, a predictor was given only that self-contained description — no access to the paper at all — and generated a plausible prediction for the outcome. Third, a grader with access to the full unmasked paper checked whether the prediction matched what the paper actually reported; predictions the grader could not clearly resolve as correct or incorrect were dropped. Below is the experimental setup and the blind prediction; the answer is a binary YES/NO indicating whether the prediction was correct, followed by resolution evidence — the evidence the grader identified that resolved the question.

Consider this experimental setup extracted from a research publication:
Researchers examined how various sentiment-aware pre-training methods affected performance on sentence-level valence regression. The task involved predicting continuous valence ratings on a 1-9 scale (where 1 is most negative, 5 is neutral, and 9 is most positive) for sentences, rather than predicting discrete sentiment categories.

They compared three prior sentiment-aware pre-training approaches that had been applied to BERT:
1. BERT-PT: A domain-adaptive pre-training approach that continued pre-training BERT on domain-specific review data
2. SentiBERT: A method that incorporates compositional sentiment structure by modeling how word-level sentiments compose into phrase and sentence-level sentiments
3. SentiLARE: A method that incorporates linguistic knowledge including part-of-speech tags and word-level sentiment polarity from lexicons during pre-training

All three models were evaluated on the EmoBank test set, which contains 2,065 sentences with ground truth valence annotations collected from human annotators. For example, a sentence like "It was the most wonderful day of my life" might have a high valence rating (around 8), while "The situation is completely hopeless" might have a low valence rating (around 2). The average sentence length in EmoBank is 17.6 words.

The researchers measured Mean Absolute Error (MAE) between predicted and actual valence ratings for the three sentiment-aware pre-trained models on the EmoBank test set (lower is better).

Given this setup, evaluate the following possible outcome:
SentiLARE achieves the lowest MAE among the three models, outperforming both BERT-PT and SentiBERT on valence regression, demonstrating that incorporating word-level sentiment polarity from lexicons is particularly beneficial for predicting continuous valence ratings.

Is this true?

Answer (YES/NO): YES